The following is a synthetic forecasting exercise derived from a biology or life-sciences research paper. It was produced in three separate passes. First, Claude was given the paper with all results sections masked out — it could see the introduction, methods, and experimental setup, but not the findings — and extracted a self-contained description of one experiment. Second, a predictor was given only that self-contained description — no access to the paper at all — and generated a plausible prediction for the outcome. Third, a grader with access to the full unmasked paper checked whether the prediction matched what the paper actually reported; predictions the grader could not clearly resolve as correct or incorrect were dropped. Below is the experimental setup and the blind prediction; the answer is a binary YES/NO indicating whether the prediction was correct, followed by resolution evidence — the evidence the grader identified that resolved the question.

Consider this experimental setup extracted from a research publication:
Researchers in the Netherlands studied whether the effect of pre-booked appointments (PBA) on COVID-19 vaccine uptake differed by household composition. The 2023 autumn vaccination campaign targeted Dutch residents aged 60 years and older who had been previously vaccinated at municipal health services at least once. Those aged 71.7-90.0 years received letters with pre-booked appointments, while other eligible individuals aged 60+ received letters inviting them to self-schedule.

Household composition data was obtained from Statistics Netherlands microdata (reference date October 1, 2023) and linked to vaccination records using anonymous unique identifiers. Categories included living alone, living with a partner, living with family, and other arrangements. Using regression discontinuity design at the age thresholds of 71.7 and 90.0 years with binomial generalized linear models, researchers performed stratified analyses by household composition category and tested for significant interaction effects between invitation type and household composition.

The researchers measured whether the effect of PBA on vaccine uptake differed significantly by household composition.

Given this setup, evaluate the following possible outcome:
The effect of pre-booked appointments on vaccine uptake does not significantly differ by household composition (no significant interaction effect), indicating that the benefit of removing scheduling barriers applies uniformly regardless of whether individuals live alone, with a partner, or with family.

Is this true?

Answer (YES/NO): YES